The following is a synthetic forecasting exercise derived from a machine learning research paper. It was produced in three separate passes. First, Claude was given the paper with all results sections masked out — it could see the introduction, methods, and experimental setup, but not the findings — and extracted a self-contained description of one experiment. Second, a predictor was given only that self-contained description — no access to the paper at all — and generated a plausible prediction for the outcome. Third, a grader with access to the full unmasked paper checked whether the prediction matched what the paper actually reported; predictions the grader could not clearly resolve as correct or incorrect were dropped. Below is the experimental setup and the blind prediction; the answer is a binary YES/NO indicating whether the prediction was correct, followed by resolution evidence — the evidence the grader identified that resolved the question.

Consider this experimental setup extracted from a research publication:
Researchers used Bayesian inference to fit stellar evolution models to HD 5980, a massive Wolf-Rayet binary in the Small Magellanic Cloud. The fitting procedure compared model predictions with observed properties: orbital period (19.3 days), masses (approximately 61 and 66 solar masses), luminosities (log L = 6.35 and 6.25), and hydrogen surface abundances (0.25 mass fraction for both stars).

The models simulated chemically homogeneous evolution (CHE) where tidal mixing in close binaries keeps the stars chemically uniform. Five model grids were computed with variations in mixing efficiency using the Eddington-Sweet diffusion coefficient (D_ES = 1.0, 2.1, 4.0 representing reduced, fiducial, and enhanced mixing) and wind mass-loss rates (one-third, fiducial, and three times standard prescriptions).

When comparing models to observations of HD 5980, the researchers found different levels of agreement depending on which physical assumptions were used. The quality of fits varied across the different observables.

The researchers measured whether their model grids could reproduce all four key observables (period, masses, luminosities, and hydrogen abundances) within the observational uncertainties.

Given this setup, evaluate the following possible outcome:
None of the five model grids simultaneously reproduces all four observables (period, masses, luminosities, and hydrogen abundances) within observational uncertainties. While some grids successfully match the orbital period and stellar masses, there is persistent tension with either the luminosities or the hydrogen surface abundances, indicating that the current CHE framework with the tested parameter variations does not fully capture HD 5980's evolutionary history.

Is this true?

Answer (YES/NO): NO